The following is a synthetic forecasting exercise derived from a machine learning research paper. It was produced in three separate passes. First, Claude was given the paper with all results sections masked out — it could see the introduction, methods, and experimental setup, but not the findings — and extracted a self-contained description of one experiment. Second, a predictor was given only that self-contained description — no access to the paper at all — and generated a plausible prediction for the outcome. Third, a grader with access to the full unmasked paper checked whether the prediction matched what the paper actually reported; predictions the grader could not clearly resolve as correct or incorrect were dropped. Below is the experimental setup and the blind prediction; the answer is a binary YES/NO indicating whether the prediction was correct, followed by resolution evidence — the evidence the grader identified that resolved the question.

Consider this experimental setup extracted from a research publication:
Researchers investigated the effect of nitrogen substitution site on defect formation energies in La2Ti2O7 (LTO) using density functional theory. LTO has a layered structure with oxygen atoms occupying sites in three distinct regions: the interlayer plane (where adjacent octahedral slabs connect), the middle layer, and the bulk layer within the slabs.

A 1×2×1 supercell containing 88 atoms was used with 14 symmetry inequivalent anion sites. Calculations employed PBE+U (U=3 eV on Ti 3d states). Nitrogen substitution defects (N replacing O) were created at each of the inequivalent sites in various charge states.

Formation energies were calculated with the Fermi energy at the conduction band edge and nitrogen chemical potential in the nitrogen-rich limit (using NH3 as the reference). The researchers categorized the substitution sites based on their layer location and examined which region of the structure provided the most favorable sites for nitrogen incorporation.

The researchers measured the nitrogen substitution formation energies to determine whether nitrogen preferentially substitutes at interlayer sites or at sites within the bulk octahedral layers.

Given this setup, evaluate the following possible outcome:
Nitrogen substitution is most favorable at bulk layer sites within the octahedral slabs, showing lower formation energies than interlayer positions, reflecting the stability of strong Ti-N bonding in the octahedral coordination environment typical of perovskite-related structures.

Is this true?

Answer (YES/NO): NO